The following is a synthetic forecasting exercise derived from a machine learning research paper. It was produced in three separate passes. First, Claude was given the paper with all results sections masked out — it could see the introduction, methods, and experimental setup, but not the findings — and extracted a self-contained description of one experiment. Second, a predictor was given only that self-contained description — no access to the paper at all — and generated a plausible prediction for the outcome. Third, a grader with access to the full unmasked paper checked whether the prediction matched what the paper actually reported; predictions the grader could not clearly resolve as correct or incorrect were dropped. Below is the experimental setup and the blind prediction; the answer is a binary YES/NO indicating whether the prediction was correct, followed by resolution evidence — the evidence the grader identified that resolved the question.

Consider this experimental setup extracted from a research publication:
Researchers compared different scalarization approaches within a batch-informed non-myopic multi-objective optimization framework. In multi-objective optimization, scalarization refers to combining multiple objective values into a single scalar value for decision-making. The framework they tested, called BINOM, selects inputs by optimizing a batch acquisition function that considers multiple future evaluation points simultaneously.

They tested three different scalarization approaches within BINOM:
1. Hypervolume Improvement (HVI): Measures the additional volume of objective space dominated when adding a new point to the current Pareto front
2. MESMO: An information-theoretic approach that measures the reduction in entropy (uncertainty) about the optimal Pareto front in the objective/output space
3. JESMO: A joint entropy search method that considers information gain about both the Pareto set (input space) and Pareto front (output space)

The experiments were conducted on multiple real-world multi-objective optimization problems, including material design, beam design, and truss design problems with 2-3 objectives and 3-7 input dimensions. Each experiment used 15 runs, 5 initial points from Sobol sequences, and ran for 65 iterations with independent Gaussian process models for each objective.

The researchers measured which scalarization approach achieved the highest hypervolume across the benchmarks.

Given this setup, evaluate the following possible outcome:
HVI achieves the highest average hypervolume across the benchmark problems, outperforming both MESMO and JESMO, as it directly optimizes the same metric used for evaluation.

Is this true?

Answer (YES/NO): YES